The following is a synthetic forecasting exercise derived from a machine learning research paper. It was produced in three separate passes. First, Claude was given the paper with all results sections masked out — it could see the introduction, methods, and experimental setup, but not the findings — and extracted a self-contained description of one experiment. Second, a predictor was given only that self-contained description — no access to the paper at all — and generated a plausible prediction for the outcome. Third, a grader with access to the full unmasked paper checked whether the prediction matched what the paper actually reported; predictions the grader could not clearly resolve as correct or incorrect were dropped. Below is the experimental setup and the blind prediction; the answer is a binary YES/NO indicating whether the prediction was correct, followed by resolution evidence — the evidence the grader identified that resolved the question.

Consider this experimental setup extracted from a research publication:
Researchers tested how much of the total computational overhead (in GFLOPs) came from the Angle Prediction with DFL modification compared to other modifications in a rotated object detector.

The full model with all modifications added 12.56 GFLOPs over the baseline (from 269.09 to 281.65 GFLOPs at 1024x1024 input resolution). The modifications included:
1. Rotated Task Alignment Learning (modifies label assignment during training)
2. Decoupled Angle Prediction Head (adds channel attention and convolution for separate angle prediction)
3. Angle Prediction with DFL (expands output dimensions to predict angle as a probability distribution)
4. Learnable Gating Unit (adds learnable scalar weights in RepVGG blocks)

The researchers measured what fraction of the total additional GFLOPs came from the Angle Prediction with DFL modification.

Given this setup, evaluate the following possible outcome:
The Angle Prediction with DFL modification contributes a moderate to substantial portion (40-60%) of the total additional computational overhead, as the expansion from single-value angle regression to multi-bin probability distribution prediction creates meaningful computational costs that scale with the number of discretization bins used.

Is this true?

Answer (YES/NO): NO